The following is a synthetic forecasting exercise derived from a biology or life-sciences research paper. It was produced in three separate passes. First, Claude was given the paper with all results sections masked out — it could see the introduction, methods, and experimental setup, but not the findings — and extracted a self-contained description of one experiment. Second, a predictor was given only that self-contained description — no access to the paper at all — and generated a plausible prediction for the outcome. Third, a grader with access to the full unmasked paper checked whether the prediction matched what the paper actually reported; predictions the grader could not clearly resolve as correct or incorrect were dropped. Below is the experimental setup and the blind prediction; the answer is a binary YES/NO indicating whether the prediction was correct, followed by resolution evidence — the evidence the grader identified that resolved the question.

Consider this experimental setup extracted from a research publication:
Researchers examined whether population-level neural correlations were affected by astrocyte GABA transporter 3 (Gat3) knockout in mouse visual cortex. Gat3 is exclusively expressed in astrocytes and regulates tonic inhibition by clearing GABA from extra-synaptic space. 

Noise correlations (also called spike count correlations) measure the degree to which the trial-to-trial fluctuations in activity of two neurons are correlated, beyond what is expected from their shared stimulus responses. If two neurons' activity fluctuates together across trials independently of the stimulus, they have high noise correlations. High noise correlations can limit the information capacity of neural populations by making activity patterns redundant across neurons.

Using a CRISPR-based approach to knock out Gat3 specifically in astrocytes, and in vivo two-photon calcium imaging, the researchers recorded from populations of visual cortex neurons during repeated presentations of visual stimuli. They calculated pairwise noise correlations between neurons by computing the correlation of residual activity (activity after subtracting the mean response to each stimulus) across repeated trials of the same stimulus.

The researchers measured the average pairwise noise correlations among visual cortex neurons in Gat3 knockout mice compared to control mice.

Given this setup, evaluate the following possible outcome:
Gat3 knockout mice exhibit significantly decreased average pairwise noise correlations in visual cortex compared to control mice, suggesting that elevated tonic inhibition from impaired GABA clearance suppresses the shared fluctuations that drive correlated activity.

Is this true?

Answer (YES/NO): NO